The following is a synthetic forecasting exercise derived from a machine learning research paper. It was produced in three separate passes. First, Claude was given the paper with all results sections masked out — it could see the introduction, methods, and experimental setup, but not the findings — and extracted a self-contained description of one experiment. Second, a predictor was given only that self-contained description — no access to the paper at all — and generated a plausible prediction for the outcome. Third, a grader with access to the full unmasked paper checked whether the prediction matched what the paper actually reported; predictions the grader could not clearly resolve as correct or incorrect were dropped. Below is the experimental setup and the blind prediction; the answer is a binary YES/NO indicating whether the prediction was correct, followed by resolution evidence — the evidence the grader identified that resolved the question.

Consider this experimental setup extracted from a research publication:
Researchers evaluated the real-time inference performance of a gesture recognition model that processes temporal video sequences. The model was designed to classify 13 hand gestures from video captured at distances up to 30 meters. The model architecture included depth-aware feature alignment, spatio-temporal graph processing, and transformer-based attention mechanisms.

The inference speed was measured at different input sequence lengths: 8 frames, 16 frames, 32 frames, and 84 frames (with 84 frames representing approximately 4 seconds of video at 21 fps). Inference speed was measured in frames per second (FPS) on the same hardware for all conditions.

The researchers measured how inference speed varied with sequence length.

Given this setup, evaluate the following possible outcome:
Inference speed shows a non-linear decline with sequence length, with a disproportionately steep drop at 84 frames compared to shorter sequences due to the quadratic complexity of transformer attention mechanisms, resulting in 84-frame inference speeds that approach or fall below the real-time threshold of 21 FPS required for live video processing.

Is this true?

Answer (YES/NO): NO